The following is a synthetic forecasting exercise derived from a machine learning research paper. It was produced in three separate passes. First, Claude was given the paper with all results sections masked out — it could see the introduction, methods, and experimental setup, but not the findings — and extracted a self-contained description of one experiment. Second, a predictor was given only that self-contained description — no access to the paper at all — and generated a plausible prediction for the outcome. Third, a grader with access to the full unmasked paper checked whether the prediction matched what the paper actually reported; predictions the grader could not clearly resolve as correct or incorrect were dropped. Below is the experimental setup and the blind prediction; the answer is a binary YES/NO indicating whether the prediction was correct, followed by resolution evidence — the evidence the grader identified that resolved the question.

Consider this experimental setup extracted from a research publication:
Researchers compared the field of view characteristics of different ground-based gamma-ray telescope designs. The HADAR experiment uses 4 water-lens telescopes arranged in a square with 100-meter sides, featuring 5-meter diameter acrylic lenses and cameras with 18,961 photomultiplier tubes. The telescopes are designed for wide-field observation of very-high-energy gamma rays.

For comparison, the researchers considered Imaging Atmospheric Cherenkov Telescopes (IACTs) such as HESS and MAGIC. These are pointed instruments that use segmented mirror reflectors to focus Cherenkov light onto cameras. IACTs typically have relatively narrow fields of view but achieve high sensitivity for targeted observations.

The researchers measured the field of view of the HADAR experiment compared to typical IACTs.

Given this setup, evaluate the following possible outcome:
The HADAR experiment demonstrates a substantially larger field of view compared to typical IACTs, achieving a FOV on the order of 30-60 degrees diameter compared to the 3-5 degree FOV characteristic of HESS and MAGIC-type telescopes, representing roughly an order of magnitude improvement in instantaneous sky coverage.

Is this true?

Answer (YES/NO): YES